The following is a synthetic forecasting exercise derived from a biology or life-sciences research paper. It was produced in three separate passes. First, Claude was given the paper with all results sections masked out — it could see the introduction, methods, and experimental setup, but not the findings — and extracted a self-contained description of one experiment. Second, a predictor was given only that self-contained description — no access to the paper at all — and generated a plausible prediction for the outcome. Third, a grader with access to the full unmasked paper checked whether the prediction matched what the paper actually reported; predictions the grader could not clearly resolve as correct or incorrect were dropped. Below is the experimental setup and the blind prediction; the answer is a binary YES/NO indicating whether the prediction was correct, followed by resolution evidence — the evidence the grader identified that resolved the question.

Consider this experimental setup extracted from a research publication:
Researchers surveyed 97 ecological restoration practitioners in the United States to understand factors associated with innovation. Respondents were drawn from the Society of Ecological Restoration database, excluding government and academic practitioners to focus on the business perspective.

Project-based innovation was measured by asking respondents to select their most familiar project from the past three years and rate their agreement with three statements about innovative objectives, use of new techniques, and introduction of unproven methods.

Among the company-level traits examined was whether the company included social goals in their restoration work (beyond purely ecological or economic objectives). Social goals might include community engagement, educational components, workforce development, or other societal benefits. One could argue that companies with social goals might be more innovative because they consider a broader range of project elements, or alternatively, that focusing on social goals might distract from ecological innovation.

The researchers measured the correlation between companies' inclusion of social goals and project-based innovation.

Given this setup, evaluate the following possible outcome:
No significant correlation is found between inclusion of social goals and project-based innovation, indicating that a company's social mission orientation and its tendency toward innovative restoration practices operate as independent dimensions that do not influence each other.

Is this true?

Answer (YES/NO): NO